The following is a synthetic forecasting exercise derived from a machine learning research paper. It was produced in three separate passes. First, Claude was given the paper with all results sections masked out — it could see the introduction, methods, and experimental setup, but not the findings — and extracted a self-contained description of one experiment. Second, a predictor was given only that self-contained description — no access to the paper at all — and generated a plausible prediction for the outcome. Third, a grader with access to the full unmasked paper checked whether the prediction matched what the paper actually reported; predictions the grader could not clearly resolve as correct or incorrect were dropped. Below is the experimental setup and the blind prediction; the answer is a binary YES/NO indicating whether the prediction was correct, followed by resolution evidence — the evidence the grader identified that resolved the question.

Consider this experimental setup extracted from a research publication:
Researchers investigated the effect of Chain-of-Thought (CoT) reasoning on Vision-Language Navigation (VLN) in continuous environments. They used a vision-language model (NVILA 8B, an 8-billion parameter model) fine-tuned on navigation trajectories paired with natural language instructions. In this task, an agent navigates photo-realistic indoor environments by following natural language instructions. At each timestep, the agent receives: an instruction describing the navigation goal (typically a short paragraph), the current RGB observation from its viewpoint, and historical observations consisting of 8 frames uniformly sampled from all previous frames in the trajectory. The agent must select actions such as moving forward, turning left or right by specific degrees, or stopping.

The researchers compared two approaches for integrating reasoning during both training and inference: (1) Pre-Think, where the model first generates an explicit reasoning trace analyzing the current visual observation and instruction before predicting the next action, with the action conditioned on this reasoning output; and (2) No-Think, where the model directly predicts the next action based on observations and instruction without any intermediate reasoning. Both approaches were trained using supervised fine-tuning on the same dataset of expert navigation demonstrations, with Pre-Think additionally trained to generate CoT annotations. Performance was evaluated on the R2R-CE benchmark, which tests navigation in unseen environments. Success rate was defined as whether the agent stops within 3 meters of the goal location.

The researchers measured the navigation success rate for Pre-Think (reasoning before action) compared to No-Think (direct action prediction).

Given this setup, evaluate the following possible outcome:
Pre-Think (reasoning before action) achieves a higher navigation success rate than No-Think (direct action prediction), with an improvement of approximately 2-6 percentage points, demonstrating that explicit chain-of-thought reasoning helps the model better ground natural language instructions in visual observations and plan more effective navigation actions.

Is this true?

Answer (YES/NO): NO